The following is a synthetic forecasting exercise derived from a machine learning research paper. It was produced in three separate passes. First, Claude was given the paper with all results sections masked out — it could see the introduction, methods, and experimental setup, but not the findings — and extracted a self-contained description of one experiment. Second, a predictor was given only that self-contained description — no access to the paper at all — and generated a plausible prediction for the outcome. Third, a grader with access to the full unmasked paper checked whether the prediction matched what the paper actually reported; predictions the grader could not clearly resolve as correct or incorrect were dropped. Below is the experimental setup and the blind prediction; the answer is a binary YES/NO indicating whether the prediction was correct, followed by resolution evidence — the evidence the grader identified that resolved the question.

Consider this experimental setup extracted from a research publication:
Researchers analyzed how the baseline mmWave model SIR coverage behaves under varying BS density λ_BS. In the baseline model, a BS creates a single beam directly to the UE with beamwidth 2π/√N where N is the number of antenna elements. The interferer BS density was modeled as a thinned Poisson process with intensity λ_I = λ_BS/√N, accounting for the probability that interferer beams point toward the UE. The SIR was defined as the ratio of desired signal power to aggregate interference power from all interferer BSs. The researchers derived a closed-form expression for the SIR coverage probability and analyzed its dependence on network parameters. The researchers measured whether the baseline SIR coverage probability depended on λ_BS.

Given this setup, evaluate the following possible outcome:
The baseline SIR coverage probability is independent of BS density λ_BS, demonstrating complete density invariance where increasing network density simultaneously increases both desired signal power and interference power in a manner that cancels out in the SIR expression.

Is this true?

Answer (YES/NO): YES